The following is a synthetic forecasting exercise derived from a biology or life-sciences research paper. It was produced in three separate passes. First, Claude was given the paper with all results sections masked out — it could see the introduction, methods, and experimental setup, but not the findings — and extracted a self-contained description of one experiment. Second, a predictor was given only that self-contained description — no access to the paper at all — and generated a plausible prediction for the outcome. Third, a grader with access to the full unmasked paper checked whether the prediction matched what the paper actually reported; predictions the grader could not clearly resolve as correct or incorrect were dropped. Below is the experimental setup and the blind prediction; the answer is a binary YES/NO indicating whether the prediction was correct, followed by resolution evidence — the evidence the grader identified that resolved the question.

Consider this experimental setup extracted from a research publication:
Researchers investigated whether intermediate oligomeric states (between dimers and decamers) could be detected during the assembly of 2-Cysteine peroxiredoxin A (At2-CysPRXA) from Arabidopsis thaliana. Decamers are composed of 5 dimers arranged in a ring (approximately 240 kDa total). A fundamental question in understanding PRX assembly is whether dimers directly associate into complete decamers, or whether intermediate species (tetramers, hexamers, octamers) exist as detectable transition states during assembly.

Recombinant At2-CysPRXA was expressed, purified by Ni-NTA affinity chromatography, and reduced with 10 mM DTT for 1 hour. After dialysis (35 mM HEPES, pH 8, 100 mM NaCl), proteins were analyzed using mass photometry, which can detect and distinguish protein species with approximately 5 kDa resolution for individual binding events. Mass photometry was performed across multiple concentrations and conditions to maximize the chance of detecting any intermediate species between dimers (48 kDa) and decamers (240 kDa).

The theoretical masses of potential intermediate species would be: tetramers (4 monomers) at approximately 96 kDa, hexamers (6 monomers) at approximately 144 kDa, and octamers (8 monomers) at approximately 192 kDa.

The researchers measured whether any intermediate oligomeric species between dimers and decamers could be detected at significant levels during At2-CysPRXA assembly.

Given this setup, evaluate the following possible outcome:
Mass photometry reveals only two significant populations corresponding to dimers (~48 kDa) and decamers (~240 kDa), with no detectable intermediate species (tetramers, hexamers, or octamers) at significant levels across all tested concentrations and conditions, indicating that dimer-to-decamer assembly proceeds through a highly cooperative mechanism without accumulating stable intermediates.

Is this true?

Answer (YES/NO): NO